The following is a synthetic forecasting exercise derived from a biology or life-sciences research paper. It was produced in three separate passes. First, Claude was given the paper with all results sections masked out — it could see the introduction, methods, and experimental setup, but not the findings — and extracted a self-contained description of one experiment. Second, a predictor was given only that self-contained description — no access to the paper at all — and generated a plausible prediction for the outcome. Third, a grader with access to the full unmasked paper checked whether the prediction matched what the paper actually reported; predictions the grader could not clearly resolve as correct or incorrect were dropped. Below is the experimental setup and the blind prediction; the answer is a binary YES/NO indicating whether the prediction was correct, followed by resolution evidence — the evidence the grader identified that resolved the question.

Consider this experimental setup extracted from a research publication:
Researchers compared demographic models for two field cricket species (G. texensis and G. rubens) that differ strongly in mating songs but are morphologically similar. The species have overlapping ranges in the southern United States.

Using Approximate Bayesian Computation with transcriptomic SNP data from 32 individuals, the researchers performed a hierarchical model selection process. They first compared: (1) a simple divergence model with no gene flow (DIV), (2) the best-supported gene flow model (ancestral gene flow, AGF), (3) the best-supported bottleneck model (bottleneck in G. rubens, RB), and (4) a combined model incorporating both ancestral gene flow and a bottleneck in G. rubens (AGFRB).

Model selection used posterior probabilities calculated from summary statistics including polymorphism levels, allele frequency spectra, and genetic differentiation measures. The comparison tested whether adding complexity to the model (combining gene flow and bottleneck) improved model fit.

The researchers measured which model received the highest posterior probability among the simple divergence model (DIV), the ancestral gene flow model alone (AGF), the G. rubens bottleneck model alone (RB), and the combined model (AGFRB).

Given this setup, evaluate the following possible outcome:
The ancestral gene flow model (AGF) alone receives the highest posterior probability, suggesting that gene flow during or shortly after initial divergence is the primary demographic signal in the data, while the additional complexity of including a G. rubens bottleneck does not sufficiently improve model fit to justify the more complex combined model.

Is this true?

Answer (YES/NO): NO